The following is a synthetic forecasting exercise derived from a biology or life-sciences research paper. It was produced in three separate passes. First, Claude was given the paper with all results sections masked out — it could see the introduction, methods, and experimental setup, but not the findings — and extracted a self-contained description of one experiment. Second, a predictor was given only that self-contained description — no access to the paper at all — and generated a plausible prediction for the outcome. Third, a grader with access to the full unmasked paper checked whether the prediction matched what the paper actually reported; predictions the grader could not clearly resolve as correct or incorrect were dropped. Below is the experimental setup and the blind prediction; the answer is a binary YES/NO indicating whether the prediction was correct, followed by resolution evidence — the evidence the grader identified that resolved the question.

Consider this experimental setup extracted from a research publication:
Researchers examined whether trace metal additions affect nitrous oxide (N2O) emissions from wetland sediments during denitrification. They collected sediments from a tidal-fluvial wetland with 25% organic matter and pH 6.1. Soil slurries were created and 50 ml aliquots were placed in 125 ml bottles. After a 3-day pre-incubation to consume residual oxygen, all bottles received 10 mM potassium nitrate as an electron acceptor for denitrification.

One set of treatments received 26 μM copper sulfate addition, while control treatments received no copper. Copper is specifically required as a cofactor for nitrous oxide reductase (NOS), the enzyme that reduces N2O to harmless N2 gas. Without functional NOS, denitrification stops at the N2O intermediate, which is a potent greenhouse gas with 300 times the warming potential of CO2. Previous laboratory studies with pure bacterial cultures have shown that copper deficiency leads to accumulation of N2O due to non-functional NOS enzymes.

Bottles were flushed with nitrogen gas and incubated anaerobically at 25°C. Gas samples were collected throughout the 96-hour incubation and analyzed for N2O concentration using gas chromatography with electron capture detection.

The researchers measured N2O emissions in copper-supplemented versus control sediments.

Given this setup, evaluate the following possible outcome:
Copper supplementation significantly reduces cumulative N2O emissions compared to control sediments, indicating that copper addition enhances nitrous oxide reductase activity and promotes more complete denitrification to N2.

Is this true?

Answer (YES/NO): YES